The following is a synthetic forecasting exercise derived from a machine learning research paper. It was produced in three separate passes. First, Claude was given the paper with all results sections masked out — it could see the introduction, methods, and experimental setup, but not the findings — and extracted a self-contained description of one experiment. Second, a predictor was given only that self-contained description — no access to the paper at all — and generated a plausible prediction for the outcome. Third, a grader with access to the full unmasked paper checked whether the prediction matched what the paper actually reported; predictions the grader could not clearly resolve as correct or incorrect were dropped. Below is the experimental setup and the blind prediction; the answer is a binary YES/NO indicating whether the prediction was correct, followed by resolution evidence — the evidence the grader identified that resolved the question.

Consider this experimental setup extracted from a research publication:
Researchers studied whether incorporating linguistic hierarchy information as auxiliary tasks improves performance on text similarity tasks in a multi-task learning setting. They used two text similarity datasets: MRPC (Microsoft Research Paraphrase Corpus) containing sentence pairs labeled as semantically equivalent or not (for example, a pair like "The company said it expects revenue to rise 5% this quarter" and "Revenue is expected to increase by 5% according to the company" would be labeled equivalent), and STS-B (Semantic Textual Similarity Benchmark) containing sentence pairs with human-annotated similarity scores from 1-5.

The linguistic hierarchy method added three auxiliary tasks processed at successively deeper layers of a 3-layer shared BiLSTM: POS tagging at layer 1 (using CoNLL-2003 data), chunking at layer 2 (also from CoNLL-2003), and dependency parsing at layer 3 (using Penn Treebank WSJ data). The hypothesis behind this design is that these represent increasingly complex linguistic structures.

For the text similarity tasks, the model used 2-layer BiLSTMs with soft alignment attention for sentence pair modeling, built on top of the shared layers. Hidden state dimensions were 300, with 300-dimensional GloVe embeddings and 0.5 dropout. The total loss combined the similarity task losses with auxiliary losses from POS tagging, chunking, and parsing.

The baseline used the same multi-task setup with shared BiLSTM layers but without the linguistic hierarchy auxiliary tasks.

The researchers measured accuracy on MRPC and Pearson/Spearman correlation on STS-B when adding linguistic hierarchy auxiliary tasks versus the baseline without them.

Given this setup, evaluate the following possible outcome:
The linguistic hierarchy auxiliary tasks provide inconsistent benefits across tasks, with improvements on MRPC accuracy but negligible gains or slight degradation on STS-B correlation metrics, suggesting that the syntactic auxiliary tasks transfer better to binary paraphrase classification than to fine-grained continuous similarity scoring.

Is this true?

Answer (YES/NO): YES